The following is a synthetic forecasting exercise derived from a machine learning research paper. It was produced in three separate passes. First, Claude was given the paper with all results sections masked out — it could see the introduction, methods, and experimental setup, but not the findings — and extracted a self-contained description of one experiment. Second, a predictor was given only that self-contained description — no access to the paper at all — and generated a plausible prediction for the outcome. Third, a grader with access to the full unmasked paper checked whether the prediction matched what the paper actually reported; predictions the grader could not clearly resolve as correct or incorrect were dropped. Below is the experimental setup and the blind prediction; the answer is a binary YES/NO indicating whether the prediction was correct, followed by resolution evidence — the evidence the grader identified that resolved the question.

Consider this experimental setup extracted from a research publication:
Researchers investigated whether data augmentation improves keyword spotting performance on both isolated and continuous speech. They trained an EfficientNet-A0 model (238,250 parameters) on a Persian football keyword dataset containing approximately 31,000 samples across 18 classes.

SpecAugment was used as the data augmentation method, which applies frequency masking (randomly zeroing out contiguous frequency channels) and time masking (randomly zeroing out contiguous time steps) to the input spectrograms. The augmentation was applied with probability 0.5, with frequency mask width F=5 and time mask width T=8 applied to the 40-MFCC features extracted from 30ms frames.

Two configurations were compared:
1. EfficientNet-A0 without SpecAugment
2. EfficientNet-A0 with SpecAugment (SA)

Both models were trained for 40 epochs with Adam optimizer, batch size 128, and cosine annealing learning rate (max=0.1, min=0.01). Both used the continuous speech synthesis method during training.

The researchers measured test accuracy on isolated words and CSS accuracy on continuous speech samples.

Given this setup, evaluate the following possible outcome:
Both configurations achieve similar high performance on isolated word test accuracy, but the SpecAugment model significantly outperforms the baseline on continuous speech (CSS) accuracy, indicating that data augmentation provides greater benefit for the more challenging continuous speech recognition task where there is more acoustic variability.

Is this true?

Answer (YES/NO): YES